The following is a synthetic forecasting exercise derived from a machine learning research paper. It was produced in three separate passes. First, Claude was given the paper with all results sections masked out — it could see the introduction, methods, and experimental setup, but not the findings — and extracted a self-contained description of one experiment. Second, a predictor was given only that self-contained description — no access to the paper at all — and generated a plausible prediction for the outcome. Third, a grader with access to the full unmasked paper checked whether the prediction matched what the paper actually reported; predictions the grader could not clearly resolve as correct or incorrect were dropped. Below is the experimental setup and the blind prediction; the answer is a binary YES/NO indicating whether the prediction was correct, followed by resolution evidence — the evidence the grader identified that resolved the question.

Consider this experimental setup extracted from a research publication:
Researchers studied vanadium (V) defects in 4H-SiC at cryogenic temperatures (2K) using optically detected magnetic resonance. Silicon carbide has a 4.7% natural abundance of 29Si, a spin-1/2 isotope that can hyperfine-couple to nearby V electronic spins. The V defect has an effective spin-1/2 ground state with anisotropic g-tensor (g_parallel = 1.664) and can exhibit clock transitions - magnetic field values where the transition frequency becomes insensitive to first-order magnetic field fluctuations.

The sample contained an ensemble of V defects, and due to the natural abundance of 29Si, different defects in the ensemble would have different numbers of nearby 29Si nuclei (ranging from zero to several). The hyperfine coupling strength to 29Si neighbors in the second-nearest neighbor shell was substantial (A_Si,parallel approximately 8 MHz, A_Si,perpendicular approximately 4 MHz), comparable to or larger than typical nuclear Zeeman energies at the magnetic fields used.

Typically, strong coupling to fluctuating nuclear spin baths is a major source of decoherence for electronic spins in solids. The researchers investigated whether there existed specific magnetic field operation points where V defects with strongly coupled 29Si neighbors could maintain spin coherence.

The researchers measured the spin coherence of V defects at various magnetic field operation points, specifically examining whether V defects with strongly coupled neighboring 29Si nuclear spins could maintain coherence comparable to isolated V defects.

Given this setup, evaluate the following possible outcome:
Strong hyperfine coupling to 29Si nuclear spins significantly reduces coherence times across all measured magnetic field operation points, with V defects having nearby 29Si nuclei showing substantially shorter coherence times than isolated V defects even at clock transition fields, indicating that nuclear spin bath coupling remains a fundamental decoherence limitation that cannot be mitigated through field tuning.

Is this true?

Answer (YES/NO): NO